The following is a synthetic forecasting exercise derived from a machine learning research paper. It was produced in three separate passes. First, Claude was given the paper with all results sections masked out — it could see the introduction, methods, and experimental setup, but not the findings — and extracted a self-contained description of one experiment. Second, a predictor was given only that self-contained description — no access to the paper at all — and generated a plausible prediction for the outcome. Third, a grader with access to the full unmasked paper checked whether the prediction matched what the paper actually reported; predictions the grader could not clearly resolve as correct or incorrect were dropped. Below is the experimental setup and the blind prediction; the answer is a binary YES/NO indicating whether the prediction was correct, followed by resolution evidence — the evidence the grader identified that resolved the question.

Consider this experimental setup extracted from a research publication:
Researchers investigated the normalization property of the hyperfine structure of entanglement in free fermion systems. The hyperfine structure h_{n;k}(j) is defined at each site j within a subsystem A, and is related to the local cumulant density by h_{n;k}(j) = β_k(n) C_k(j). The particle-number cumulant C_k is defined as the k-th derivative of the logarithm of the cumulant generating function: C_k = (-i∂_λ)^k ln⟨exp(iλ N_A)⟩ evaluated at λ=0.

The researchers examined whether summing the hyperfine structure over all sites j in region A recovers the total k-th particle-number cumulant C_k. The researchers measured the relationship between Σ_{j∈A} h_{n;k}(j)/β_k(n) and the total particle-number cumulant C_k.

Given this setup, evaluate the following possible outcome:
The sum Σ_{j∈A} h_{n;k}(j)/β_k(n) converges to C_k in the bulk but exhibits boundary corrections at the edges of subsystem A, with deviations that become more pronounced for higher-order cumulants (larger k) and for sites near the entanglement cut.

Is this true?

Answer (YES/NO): NO